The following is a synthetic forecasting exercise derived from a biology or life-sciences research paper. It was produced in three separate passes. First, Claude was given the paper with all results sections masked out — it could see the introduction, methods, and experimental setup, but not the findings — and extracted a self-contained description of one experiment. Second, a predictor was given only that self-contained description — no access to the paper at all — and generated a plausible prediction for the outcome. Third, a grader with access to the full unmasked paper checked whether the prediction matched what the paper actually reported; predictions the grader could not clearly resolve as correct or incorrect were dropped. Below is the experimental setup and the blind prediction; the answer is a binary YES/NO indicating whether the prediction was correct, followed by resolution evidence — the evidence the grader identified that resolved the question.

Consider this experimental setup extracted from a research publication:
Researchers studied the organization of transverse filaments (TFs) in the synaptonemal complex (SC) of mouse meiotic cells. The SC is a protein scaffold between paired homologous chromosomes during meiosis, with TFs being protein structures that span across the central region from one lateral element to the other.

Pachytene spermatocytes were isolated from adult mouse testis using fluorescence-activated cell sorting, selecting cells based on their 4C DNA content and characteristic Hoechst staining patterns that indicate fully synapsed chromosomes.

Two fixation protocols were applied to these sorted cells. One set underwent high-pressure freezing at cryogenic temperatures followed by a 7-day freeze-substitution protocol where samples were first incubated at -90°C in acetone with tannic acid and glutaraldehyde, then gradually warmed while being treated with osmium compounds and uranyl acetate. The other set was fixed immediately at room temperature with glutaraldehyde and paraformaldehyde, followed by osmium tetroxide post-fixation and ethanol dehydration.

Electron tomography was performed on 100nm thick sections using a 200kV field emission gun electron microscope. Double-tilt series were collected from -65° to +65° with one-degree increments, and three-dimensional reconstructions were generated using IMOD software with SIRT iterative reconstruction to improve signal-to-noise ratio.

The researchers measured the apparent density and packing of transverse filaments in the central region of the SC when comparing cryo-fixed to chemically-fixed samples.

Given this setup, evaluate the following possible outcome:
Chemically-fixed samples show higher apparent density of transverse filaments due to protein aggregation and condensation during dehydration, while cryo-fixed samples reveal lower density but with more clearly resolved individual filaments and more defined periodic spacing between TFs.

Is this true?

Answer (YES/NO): NO